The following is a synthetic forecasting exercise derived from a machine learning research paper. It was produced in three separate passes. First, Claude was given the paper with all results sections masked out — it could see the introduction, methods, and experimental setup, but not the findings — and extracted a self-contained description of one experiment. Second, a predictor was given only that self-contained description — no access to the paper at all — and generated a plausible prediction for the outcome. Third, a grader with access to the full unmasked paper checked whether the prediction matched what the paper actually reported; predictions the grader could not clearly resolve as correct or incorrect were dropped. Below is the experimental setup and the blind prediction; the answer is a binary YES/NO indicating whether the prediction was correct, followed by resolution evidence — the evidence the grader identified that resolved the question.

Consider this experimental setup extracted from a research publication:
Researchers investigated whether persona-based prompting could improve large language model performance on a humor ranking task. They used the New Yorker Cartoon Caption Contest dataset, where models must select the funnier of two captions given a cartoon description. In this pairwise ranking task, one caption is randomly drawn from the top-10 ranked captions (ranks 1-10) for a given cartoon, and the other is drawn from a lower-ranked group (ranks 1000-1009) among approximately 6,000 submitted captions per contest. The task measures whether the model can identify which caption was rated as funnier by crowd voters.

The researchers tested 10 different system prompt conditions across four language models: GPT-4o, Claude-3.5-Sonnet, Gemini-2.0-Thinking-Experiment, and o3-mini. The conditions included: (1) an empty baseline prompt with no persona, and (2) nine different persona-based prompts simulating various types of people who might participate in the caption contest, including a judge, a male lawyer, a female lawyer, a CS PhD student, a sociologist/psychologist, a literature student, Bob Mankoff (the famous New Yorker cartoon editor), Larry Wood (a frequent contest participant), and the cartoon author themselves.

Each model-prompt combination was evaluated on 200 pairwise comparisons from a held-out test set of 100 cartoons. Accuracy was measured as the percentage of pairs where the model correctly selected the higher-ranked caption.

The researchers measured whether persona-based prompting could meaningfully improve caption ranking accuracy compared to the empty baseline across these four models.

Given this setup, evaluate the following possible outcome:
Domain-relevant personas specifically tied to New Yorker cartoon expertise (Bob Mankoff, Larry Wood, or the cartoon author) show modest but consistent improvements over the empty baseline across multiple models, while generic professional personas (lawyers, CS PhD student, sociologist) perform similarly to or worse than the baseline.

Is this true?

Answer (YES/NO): NO